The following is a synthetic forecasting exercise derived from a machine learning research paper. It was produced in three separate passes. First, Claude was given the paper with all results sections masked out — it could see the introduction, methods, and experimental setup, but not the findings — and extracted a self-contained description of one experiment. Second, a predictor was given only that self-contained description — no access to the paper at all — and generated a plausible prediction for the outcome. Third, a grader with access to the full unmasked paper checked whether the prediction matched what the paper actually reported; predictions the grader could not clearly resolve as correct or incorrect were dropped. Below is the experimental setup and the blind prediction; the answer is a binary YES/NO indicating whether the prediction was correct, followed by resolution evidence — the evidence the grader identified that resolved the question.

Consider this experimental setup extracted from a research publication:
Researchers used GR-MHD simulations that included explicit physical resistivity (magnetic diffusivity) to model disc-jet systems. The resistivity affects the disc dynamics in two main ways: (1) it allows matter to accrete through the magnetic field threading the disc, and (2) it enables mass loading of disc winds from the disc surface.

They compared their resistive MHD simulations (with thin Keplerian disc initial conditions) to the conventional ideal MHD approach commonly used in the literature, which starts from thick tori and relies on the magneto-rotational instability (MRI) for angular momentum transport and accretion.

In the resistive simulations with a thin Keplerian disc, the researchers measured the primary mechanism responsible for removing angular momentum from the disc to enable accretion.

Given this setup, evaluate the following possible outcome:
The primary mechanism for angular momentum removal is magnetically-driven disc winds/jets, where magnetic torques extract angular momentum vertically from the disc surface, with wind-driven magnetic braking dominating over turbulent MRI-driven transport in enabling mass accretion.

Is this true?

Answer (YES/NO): YES